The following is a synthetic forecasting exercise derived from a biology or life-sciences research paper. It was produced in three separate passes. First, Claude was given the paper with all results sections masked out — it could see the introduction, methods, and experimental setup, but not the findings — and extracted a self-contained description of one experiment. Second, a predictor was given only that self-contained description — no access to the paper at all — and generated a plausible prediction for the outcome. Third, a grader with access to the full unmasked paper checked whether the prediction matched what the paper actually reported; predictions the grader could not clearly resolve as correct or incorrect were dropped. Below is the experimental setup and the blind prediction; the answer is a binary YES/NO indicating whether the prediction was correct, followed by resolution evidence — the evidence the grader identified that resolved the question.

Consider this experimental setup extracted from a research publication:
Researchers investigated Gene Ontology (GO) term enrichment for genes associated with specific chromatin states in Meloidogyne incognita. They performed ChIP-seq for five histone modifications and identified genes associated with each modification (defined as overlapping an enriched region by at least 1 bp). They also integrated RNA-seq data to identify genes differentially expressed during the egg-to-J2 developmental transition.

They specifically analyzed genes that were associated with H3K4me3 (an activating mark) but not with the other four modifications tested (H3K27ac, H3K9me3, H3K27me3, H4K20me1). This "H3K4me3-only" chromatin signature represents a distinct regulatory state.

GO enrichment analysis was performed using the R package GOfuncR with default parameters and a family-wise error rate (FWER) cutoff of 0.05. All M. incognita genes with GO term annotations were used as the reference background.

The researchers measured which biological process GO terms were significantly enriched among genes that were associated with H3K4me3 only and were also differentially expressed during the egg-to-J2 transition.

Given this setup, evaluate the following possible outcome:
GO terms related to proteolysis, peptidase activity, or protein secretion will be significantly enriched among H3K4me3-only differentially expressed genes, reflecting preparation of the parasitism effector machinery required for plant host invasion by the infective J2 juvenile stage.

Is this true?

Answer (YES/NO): NO